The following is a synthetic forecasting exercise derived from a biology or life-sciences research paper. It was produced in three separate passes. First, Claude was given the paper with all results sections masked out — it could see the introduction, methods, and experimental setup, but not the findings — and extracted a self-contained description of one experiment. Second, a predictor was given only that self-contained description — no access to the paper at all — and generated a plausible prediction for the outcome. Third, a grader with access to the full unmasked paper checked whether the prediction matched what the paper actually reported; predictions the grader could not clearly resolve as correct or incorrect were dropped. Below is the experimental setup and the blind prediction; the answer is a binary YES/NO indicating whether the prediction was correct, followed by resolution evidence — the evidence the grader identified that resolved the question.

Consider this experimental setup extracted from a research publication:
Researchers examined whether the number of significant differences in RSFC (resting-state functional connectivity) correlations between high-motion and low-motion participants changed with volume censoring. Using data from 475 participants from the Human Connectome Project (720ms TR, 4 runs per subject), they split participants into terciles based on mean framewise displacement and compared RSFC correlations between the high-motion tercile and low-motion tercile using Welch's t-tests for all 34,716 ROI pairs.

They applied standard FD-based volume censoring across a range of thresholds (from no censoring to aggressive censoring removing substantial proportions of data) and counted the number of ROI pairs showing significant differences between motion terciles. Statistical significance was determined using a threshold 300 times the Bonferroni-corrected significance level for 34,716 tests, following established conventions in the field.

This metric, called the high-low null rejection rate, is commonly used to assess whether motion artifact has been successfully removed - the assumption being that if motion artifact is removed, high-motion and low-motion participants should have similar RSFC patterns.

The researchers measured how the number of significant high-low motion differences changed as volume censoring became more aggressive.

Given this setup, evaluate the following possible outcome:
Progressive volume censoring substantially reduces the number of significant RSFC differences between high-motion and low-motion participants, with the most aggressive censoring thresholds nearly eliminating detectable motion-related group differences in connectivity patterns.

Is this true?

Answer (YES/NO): NO